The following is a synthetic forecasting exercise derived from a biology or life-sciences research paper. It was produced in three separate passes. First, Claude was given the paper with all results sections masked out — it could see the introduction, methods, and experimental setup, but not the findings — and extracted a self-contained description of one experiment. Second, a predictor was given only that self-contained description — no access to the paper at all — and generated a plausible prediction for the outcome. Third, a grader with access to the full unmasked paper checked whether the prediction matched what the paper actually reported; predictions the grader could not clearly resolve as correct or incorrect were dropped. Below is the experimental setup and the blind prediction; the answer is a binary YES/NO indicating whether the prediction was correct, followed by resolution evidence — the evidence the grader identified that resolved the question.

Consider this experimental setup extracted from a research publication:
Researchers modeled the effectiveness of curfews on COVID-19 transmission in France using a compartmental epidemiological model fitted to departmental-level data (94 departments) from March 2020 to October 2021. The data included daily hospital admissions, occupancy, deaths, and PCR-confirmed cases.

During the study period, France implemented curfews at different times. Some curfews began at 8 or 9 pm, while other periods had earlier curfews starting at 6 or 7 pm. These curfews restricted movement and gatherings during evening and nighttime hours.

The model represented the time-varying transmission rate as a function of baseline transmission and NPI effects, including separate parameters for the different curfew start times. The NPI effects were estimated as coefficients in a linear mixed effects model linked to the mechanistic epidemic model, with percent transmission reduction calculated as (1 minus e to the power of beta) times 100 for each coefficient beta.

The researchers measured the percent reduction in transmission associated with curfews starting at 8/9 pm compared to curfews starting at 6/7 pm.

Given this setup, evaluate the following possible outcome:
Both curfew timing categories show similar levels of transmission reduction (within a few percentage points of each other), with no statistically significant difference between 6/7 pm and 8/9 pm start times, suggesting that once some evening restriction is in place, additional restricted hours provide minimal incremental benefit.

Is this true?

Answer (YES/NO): NO